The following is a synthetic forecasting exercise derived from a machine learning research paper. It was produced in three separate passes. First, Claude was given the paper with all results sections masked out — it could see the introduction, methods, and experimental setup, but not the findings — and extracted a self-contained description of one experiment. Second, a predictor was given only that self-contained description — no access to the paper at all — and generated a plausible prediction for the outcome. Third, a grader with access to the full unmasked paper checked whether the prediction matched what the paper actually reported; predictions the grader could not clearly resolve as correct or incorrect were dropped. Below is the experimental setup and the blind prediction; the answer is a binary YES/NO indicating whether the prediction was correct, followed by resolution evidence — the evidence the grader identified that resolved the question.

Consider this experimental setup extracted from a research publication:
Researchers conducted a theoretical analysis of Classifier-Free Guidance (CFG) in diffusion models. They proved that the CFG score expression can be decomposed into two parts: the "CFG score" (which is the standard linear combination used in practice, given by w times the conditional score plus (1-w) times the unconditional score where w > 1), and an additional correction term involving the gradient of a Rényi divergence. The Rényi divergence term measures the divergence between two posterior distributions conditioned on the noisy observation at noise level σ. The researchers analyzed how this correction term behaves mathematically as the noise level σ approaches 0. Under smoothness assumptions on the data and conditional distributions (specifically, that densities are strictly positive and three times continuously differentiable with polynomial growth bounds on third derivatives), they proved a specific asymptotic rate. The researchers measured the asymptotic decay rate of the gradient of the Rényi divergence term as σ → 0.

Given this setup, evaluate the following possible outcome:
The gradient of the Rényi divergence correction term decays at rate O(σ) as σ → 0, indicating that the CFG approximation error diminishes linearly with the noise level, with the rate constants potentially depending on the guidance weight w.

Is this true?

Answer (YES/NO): NO